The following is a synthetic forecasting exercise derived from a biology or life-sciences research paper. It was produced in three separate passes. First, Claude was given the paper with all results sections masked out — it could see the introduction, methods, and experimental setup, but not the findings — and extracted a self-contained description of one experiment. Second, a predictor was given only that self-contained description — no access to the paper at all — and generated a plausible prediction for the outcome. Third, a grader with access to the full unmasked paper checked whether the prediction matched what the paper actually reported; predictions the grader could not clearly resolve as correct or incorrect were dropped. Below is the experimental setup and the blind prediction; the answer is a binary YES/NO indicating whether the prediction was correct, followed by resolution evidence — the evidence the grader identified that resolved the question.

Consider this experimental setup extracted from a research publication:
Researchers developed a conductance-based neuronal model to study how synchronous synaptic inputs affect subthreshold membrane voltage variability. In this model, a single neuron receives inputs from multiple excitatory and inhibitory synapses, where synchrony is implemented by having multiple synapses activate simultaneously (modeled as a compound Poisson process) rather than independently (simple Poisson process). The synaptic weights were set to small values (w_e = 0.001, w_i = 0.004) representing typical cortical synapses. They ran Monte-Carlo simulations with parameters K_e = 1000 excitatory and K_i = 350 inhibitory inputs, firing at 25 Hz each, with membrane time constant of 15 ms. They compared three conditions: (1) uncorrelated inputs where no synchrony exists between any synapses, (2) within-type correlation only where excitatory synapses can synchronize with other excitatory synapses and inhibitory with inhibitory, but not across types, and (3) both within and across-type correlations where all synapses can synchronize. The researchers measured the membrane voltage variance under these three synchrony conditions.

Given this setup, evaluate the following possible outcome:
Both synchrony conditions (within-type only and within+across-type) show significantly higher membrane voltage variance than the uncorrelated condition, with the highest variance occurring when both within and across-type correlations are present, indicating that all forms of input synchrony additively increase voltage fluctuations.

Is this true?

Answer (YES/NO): NO